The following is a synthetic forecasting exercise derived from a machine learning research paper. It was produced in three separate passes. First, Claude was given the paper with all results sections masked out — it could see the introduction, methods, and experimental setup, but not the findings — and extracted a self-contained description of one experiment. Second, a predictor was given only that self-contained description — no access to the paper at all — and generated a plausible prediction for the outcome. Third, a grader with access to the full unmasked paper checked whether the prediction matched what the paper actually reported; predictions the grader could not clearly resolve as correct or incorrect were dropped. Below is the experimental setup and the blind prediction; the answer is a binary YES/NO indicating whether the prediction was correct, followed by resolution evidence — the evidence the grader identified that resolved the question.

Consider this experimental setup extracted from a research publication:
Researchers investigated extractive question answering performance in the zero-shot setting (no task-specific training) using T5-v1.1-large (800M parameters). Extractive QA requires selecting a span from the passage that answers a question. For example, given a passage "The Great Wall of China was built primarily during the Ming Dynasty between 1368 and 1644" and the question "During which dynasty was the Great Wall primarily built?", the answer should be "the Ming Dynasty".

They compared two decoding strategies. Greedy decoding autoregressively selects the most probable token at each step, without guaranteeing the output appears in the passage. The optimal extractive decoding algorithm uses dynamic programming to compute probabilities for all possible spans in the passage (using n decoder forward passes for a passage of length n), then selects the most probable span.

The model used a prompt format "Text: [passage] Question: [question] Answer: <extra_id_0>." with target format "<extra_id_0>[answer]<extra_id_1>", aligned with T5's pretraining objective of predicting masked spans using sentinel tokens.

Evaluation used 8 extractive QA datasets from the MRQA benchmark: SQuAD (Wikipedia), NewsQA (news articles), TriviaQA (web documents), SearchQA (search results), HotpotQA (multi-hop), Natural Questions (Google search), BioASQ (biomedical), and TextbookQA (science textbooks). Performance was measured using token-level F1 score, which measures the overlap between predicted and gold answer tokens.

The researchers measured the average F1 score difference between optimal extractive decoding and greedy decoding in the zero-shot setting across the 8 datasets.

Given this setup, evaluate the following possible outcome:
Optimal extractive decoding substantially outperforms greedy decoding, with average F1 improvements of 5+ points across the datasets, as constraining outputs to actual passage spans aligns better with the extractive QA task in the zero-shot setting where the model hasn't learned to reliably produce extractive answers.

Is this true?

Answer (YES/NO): YES